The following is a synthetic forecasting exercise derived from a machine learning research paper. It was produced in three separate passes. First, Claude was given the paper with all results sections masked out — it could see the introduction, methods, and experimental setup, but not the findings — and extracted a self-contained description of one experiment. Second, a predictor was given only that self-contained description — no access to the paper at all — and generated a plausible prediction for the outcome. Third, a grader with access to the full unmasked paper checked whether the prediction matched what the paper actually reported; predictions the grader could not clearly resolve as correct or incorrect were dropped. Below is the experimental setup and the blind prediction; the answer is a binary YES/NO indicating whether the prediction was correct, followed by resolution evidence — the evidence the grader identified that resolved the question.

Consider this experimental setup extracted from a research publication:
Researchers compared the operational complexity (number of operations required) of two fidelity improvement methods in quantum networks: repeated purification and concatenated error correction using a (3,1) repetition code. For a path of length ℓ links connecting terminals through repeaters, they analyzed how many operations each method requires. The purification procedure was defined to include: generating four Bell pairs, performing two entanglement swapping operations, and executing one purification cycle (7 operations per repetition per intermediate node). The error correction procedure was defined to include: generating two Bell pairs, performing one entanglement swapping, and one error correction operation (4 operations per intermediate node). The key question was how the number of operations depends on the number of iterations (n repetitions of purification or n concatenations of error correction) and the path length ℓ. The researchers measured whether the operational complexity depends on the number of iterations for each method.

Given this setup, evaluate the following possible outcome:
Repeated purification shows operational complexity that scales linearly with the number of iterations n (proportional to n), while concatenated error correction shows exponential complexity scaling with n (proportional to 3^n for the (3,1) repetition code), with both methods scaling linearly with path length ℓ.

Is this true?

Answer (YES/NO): NO